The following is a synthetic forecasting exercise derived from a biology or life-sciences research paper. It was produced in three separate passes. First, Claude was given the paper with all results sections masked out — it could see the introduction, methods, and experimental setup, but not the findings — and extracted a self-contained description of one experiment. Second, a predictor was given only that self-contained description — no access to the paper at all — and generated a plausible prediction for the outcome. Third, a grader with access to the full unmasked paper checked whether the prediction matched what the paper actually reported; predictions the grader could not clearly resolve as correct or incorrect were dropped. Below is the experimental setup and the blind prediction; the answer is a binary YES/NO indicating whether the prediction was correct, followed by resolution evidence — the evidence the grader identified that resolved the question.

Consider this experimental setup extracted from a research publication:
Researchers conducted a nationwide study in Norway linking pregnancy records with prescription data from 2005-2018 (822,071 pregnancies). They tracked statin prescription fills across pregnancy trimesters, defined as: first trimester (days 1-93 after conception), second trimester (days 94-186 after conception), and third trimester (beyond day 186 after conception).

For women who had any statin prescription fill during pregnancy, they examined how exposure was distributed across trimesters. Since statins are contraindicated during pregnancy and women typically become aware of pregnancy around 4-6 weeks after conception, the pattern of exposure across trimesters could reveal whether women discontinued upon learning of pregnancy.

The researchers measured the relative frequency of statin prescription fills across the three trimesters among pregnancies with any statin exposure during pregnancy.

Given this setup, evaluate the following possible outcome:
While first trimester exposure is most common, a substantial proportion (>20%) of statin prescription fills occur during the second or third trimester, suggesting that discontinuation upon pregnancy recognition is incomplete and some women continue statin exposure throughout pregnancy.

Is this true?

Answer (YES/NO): NO